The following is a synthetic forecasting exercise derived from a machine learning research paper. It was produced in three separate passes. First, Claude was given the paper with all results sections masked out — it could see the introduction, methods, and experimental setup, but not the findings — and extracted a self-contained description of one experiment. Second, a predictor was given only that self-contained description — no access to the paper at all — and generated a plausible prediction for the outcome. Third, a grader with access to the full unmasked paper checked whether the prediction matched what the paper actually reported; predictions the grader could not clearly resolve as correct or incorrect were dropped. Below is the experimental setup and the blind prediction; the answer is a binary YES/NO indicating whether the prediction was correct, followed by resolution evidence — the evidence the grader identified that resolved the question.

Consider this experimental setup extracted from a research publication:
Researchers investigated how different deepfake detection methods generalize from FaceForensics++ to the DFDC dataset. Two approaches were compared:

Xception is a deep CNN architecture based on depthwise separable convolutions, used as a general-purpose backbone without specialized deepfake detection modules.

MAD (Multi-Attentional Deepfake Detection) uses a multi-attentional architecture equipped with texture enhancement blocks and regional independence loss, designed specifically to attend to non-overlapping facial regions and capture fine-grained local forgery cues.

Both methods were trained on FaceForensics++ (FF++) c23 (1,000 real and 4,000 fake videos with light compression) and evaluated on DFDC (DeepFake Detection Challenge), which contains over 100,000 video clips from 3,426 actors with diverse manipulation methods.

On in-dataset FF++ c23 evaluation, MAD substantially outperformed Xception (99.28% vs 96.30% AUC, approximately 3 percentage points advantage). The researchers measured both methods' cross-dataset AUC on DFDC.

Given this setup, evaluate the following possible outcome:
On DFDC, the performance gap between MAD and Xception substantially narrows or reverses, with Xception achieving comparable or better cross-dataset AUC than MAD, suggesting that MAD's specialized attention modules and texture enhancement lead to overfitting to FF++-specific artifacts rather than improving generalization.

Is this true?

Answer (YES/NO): YES